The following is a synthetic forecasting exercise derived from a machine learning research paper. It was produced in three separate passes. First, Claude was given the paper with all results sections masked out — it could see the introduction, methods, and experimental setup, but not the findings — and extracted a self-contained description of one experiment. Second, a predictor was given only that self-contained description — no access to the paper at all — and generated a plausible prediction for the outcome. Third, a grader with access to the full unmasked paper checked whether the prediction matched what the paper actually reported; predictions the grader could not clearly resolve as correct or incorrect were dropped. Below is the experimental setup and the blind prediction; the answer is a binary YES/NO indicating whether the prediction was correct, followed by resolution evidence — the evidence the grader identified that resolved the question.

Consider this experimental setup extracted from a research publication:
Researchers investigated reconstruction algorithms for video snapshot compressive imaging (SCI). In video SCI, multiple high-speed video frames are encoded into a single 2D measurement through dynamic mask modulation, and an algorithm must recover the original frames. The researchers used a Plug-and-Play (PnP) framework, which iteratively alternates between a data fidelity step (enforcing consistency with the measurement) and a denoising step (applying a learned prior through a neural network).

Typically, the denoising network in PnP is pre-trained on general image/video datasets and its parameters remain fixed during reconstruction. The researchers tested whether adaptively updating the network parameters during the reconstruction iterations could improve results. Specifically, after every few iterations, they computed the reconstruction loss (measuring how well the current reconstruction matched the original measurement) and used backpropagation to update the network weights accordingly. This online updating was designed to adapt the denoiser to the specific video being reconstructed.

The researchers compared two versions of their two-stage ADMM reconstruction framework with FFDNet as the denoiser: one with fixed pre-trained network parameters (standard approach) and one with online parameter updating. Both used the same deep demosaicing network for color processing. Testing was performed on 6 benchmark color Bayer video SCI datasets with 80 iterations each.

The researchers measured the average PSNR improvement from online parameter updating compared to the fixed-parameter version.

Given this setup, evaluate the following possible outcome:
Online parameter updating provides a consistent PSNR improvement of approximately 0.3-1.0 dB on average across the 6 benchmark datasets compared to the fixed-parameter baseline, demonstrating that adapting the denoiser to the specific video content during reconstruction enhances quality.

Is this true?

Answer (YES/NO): NO